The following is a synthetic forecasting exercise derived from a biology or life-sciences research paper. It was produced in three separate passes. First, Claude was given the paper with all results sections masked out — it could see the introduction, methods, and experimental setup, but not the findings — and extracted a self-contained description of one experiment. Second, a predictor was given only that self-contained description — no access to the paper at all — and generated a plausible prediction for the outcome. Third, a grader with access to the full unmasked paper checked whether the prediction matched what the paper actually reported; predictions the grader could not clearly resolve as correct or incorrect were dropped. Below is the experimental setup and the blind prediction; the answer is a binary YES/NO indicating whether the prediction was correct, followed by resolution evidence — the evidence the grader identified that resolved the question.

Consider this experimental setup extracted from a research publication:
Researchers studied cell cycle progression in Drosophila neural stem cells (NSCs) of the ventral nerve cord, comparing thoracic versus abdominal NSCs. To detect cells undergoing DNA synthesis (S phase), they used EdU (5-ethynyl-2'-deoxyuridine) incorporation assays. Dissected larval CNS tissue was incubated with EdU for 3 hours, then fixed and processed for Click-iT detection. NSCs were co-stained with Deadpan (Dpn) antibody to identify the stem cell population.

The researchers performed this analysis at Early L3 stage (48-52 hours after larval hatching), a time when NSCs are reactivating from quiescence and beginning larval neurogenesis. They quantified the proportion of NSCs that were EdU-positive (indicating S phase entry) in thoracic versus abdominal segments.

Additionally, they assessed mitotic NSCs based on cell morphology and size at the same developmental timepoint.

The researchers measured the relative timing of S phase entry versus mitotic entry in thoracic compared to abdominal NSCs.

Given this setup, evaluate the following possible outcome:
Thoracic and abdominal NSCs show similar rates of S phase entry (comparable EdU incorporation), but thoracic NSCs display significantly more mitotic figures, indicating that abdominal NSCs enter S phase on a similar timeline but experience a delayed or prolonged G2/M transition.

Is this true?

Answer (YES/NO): YES